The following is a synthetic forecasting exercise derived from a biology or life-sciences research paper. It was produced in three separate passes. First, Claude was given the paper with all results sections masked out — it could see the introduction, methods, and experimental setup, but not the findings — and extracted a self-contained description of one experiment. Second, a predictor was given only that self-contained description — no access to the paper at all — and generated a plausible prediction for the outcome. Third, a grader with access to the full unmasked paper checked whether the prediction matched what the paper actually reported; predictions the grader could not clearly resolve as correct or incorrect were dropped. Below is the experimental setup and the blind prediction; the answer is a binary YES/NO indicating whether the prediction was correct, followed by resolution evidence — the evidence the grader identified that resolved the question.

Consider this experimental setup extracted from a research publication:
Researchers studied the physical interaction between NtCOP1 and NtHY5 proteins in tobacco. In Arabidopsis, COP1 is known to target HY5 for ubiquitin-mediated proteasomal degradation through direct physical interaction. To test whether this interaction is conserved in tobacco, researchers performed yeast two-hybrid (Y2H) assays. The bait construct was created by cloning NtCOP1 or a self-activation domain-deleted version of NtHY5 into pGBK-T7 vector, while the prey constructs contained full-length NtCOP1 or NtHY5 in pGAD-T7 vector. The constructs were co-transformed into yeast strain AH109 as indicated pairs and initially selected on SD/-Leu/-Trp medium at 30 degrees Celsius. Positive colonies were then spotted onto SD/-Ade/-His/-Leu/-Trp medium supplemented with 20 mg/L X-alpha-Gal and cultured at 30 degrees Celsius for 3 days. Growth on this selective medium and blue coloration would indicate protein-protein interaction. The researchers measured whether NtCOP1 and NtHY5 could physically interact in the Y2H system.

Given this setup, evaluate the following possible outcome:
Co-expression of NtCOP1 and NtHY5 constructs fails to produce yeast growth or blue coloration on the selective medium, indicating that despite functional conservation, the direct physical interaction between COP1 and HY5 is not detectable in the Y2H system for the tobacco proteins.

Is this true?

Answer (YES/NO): NO